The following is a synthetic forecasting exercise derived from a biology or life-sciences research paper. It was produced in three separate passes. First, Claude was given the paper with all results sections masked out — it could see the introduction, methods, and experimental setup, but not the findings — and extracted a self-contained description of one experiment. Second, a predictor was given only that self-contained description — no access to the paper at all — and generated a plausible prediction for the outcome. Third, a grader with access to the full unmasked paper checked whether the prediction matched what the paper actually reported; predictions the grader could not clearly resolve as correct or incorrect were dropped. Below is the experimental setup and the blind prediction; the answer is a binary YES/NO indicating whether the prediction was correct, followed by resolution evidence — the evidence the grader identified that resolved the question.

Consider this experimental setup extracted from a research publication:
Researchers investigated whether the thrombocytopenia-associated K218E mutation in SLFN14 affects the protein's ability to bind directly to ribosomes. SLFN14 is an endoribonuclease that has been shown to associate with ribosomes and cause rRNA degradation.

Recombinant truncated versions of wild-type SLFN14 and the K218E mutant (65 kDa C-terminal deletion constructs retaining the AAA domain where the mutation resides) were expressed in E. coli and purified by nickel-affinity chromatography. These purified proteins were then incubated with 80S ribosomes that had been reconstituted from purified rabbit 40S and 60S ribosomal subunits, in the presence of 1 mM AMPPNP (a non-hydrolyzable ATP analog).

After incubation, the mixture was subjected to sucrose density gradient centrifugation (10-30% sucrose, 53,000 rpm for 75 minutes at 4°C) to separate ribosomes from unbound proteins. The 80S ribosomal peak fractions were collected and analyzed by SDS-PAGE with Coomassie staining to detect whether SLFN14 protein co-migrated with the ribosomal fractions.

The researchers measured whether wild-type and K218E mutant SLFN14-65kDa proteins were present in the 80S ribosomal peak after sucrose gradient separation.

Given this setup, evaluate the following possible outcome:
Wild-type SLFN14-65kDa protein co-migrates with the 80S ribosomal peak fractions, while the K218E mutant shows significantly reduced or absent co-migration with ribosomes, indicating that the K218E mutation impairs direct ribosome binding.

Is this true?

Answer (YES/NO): NO